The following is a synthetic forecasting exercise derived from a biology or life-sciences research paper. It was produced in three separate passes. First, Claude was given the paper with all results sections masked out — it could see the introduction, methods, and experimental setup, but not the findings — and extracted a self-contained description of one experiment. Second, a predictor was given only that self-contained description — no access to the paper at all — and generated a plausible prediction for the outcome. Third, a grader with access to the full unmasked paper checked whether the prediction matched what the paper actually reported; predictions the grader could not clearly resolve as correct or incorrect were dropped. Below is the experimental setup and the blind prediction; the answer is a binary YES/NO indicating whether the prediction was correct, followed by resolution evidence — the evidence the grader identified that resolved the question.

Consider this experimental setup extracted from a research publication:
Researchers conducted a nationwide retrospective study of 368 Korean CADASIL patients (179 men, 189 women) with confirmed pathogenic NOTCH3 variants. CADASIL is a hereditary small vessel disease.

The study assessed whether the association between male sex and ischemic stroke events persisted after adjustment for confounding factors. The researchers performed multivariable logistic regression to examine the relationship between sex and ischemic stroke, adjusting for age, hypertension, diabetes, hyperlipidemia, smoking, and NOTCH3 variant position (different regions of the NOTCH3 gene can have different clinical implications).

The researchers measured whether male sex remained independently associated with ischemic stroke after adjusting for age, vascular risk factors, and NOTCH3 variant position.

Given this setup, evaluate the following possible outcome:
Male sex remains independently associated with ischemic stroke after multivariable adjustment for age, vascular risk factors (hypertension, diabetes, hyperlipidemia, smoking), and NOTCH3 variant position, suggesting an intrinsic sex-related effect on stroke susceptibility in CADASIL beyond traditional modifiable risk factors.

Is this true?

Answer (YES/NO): YES